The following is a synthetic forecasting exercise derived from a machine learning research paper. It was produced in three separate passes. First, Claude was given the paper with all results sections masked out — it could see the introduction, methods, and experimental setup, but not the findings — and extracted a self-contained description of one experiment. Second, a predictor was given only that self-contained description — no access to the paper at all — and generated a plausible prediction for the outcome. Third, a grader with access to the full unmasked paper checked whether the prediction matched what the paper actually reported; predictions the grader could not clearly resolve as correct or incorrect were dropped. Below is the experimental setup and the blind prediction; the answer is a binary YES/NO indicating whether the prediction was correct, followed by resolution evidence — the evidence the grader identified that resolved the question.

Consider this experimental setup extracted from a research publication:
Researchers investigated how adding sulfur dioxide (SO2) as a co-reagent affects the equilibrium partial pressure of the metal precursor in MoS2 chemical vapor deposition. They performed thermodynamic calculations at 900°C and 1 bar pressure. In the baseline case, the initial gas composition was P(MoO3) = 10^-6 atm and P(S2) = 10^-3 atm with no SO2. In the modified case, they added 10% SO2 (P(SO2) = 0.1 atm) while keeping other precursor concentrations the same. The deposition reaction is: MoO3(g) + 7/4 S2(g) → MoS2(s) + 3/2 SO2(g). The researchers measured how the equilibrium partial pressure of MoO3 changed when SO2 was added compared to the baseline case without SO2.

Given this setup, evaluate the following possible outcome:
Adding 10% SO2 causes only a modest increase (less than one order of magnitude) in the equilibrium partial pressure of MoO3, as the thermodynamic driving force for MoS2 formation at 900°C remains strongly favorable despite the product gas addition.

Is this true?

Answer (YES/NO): NO